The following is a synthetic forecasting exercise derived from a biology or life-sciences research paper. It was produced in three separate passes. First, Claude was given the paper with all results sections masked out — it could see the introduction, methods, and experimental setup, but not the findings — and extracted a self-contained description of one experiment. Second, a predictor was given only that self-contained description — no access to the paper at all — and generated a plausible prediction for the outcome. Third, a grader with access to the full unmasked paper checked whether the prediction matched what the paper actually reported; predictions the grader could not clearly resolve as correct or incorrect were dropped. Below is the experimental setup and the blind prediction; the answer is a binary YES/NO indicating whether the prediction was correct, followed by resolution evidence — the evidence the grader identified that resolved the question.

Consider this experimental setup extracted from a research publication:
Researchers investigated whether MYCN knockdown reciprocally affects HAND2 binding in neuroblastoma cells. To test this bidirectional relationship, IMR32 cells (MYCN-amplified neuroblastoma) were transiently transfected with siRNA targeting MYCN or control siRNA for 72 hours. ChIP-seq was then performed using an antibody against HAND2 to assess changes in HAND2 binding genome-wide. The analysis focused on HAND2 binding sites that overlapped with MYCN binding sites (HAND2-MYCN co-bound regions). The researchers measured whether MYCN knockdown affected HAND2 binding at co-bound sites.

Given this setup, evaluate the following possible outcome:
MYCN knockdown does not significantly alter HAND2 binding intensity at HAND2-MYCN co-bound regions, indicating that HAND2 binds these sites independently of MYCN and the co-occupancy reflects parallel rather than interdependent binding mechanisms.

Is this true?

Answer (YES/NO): YES